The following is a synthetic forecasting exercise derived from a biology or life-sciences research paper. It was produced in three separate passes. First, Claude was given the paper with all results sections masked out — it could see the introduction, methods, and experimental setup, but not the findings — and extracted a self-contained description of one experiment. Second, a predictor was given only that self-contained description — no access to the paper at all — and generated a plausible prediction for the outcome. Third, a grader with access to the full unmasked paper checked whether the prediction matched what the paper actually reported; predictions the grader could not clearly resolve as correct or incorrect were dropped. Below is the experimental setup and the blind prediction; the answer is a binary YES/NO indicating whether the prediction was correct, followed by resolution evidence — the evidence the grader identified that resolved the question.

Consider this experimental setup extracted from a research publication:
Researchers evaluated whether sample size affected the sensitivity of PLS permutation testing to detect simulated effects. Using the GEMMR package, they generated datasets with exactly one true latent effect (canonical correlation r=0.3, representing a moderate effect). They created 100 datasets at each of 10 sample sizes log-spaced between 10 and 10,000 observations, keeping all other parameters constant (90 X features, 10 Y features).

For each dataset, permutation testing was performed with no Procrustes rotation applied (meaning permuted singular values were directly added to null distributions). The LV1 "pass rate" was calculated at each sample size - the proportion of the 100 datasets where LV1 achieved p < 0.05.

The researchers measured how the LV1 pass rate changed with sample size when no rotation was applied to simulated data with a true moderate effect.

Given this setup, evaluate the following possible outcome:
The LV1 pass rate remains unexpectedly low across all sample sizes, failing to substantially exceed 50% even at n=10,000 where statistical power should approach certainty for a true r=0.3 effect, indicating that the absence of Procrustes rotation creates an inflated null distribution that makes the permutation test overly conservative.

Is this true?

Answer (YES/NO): NO